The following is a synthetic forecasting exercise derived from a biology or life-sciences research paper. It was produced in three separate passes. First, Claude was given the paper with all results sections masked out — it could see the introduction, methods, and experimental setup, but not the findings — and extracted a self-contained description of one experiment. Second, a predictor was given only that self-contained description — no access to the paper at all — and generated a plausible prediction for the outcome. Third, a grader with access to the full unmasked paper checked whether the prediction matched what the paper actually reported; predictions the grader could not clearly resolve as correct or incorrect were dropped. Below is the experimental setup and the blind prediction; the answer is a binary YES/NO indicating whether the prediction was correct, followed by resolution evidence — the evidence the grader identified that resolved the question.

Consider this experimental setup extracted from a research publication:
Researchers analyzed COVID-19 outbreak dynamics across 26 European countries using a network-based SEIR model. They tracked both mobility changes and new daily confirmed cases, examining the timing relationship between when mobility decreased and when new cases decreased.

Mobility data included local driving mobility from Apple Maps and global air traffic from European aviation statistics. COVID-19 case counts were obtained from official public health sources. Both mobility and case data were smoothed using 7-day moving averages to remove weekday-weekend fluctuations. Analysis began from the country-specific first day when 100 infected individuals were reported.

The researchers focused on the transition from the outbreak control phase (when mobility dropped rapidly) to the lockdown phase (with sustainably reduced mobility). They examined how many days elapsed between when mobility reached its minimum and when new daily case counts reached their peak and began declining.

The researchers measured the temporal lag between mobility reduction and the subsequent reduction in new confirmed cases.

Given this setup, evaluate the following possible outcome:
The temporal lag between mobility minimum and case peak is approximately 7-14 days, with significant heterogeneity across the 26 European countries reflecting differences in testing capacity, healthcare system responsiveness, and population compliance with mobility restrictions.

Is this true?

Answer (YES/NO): NO